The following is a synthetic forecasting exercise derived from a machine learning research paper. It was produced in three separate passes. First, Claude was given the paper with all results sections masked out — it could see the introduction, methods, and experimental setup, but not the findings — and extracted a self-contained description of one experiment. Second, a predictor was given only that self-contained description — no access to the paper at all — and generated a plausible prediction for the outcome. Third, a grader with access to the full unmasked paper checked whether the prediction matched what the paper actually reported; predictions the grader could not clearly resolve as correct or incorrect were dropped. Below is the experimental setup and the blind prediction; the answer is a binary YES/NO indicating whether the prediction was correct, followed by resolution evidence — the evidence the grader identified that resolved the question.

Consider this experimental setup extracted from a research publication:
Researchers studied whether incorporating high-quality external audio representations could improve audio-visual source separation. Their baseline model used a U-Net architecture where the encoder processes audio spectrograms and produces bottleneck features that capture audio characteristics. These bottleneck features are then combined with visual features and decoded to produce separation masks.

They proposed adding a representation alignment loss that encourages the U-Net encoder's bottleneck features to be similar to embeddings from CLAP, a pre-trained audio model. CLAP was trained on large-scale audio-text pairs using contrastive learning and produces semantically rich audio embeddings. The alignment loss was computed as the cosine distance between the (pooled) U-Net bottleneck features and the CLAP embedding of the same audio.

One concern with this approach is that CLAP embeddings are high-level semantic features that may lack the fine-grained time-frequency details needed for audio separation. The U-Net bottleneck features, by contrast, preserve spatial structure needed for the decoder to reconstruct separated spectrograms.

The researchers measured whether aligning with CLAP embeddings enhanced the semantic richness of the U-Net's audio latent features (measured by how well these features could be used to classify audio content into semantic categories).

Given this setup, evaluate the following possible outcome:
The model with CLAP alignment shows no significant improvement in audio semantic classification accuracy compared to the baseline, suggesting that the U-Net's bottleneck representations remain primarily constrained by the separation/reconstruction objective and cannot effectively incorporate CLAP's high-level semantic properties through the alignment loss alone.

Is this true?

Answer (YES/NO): NO